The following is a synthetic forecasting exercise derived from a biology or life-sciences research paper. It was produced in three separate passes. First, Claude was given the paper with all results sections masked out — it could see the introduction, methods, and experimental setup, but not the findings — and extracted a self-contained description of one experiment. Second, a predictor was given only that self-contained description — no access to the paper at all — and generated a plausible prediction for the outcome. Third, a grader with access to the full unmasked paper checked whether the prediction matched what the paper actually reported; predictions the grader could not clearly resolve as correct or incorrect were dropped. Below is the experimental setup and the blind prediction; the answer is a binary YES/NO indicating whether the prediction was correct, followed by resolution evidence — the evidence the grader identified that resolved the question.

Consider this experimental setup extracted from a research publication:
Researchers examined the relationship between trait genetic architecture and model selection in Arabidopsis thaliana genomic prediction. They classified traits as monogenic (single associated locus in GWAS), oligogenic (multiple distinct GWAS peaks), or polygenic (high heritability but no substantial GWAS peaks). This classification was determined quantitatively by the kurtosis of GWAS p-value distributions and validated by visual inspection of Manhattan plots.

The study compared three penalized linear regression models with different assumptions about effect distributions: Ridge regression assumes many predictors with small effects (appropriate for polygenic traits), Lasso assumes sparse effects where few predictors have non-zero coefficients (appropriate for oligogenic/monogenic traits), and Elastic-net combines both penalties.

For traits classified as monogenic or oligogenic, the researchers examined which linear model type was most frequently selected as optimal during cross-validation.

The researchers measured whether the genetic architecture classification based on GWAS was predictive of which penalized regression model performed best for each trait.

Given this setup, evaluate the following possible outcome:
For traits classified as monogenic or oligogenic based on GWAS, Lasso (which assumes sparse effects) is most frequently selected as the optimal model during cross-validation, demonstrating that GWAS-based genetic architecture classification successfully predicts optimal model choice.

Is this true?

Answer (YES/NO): NO